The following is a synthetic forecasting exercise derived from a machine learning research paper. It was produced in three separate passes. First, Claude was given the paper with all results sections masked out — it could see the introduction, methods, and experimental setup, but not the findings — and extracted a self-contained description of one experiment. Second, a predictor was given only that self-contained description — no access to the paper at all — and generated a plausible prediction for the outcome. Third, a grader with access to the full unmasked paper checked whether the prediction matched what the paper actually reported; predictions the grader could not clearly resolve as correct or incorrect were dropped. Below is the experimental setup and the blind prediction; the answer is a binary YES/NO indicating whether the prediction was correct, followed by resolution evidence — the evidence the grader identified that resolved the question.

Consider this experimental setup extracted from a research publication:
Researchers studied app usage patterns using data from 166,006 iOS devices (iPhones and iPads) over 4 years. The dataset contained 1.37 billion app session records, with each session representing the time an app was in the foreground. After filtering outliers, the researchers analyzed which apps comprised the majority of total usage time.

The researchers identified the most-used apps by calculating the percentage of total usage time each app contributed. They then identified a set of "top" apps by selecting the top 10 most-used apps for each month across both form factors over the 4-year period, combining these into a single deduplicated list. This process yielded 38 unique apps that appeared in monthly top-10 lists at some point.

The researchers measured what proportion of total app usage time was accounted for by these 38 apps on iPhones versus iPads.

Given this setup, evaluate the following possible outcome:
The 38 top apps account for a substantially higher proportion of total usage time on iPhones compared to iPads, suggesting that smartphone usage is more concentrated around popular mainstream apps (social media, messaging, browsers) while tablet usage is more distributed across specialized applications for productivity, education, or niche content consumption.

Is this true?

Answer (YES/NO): YES